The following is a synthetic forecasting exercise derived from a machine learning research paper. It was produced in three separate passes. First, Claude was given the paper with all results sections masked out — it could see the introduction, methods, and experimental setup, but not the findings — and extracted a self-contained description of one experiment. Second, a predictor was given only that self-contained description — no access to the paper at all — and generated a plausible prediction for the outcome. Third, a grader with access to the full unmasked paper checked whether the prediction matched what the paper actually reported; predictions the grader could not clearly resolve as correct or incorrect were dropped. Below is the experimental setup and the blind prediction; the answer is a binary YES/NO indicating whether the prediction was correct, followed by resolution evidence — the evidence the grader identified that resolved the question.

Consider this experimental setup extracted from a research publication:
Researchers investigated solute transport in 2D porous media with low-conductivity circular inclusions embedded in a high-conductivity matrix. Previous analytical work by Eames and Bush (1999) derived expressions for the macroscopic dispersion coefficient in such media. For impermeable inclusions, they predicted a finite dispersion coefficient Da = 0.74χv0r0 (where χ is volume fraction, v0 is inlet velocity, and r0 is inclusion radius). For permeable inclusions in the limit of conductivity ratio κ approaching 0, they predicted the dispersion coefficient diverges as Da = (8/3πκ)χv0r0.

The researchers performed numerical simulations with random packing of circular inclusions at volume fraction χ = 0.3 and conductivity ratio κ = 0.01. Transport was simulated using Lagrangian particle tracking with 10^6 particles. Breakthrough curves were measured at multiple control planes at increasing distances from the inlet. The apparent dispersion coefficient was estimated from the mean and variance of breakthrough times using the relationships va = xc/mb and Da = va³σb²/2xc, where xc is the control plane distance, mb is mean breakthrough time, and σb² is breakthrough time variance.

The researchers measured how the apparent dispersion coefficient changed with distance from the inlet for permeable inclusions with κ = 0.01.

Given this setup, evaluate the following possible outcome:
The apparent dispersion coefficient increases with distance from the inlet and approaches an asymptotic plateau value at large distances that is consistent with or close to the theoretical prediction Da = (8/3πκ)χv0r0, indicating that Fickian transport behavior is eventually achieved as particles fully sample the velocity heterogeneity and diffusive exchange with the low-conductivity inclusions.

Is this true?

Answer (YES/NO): NO